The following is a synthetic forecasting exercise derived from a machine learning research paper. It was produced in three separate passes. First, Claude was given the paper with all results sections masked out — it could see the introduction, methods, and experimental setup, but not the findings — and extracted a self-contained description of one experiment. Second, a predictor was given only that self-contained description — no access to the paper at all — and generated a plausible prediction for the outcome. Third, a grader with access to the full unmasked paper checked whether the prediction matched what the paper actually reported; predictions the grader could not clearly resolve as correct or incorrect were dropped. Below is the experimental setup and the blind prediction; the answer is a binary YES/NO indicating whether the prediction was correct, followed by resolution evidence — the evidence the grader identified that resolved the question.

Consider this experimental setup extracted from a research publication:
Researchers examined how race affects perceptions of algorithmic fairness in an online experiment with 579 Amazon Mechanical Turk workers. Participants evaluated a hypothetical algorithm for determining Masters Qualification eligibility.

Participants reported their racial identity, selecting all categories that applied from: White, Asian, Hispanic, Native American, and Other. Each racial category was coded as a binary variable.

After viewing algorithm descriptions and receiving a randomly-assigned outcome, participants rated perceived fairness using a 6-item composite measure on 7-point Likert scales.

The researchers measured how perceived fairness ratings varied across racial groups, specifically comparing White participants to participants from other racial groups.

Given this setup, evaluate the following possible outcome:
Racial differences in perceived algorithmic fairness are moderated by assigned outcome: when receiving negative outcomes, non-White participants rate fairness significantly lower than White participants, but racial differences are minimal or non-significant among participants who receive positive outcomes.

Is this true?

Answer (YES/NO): NO